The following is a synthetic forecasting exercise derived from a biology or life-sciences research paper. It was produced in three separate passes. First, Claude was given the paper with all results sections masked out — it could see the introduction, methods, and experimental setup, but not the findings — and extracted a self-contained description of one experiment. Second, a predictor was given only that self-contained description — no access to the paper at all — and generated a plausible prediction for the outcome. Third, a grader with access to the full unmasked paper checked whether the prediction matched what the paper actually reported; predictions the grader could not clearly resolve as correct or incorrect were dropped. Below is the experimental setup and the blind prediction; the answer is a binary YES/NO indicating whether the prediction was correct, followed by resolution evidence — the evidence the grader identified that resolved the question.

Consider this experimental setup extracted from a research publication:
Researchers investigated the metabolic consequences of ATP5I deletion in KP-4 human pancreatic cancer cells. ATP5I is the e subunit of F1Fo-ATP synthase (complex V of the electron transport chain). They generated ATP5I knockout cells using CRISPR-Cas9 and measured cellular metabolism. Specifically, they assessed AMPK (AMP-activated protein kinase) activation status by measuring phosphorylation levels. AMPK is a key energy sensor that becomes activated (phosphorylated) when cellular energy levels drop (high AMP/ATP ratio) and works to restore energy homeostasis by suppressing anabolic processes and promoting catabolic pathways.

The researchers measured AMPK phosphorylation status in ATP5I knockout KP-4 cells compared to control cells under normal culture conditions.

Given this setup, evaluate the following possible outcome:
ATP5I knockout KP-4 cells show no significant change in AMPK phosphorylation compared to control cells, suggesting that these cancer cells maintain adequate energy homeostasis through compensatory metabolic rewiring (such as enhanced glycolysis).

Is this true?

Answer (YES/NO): NO